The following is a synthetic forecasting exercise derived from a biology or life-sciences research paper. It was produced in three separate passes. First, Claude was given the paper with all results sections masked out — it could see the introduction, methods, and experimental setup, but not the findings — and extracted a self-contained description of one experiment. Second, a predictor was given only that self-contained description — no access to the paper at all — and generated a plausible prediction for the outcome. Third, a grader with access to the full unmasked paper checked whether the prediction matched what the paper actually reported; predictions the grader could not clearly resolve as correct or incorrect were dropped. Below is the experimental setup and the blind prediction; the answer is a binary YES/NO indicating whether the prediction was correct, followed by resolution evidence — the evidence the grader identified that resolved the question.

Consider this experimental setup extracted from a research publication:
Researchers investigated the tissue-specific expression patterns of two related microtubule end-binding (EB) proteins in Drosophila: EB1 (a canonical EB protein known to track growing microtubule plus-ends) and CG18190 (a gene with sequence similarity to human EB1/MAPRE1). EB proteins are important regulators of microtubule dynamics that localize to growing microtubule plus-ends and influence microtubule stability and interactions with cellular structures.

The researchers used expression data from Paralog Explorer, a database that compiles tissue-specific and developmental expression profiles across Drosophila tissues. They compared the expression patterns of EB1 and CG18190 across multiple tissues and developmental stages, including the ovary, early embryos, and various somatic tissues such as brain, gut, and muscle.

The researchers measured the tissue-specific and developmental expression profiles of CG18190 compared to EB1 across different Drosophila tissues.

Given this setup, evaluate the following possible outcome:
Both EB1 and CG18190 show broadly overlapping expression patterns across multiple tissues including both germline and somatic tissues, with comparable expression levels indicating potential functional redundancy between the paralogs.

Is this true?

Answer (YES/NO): NO